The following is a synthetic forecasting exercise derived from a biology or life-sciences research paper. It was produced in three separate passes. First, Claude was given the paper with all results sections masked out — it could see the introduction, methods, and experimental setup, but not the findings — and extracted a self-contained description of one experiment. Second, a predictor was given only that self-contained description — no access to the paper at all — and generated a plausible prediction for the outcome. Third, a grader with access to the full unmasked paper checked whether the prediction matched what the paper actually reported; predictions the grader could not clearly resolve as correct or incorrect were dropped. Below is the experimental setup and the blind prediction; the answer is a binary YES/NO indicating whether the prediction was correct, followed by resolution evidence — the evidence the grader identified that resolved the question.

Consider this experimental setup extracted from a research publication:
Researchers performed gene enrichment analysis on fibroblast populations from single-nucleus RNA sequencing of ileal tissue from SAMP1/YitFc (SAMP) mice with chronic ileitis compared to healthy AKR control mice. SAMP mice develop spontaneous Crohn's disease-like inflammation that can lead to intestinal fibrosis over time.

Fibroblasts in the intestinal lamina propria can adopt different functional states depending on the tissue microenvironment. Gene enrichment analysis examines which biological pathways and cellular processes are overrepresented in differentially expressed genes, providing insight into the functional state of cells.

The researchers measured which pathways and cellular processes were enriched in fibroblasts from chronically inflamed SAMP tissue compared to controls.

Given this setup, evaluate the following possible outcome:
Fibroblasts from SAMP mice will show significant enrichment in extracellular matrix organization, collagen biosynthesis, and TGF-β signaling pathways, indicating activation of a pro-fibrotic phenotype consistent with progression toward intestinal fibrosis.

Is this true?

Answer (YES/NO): NO